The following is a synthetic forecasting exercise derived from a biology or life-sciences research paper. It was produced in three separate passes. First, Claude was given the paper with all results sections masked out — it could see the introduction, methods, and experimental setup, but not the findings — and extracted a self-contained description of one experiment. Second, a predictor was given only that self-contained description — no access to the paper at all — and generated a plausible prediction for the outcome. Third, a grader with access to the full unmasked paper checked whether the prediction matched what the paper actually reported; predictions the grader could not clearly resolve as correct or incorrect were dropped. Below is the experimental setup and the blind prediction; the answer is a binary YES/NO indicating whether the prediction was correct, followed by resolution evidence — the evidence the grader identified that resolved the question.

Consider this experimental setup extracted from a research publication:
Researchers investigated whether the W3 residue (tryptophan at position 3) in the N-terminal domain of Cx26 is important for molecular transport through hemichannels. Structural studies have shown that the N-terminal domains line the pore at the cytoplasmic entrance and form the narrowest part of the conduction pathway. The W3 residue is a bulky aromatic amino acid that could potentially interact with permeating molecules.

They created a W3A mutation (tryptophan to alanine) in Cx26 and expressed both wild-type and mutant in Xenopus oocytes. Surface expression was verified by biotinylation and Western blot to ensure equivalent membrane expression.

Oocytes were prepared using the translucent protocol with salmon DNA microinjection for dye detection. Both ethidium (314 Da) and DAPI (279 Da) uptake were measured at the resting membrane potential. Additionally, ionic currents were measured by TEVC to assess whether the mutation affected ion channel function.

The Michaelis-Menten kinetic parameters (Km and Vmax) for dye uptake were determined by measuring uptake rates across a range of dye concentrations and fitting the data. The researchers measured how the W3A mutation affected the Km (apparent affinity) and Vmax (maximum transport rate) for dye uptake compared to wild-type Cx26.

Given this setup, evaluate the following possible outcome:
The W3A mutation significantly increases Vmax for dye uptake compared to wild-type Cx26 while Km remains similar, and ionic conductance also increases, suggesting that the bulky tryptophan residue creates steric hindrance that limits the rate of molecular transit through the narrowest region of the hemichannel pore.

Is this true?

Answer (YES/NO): NO